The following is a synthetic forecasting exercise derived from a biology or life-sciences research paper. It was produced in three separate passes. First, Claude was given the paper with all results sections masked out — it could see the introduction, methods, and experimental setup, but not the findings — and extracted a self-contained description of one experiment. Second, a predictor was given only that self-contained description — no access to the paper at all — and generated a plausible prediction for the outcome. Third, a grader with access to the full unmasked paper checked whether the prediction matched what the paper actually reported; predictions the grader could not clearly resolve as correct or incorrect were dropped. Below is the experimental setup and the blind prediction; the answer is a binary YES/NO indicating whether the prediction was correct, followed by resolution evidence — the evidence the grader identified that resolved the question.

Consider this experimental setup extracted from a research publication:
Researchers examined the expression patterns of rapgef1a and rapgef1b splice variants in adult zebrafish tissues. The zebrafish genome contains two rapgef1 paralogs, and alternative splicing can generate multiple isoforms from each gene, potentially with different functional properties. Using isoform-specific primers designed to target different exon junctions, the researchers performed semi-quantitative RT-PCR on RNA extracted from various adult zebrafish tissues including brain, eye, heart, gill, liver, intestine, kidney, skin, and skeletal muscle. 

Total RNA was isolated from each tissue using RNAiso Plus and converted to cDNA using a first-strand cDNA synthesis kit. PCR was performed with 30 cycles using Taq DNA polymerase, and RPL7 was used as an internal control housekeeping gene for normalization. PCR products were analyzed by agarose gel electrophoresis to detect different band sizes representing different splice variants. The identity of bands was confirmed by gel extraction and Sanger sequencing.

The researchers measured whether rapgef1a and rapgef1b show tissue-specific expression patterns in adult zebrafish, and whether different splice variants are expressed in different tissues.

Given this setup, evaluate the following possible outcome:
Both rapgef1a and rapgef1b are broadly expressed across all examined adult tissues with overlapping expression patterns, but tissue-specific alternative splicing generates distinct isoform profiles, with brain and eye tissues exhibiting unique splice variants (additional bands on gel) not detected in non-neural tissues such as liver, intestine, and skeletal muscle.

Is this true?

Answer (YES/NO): NO